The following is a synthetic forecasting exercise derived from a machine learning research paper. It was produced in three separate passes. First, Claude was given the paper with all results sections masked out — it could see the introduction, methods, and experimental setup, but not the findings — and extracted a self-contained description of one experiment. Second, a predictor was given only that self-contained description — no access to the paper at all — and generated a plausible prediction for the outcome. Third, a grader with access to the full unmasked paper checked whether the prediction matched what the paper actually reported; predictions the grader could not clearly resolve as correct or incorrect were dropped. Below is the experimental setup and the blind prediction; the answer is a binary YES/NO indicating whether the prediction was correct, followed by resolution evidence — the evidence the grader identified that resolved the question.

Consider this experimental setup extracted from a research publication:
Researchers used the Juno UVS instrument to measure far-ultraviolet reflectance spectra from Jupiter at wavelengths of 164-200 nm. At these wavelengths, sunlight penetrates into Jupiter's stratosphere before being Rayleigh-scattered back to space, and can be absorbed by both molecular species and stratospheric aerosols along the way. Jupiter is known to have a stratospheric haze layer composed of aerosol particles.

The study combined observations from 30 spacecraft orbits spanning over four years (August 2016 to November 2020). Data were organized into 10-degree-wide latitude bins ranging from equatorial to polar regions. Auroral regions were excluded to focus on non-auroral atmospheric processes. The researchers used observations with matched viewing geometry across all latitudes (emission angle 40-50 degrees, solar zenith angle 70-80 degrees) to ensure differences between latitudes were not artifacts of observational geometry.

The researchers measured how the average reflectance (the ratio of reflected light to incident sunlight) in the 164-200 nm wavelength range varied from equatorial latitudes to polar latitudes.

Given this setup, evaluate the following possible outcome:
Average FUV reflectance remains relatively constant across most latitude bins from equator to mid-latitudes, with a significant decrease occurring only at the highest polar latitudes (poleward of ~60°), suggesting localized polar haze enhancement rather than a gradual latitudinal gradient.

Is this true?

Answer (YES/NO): NO